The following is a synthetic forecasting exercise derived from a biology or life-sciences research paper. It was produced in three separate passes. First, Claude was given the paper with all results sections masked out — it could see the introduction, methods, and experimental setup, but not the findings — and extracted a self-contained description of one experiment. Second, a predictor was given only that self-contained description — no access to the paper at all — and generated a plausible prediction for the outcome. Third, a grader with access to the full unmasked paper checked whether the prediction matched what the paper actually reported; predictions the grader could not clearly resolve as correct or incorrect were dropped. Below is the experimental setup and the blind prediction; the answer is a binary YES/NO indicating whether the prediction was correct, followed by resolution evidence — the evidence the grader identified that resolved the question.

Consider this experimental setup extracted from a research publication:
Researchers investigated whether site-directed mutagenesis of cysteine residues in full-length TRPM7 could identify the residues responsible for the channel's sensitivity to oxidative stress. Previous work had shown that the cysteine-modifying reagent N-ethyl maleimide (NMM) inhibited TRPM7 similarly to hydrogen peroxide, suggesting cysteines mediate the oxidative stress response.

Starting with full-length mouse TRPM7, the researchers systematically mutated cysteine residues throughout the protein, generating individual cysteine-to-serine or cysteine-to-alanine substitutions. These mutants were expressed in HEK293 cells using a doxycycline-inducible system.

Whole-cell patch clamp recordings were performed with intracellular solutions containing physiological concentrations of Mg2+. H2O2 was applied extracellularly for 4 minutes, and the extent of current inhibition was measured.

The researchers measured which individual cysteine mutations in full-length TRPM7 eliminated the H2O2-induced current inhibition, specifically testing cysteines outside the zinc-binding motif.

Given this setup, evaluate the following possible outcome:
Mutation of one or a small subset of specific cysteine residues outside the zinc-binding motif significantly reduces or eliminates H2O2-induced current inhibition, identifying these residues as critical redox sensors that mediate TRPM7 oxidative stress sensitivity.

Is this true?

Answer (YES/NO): NO